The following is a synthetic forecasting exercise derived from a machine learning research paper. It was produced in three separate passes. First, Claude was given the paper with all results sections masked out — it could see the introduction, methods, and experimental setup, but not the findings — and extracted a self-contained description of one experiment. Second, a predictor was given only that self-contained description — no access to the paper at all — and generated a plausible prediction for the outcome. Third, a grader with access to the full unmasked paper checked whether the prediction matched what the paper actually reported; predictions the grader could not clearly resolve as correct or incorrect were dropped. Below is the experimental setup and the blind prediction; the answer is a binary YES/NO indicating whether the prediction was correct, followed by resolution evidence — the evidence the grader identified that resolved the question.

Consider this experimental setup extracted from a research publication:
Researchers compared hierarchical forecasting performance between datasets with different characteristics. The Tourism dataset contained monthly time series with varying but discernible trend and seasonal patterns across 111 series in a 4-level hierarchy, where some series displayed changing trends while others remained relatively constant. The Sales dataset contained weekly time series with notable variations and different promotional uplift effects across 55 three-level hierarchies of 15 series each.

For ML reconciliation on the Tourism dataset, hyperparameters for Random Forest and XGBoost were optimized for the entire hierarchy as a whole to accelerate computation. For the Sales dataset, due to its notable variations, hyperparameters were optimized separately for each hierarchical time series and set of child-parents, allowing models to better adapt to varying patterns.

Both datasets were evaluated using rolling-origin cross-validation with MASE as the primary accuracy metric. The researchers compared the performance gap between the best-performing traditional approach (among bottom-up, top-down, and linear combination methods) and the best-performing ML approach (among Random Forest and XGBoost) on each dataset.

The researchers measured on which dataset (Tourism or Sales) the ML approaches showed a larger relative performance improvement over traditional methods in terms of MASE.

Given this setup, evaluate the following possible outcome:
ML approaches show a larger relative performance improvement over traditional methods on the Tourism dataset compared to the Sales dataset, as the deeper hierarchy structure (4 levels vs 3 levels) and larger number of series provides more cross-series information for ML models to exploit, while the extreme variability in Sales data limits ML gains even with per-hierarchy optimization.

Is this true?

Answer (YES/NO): NO